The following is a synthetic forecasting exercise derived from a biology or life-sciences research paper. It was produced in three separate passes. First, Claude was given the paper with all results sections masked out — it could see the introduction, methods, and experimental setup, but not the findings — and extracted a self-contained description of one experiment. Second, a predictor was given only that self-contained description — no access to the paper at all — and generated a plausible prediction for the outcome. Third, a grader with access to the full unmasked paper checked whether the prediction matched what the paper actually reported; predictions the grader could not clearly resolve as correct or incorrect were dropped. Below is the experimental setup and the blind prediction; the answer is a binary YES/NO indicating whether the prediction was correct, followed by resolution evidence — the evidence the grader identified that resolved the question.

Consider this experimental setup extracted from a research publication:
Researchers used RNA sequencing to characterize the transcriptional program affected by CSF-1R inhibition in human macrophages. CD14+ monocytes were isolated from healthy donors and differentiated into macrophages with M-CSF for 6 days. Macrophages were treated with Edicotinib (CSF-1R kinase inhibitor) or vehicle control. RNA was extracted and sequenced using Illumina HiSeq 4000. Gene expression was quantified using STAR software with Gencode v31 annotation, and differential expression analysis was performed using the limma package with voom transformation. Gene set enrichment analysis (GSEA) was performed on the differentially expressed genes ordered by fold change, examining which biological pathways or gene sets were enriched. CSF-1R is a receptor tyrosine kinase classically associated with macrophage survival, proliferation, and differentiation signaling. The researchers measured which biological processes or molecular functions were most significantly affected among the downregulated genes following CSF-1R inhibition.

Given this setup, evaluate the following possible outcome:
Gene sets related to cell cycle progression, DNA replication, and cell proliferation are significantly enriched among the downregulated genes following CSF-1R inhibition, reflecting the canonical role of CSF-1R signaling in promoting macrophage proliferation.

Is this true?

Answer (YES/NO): NO